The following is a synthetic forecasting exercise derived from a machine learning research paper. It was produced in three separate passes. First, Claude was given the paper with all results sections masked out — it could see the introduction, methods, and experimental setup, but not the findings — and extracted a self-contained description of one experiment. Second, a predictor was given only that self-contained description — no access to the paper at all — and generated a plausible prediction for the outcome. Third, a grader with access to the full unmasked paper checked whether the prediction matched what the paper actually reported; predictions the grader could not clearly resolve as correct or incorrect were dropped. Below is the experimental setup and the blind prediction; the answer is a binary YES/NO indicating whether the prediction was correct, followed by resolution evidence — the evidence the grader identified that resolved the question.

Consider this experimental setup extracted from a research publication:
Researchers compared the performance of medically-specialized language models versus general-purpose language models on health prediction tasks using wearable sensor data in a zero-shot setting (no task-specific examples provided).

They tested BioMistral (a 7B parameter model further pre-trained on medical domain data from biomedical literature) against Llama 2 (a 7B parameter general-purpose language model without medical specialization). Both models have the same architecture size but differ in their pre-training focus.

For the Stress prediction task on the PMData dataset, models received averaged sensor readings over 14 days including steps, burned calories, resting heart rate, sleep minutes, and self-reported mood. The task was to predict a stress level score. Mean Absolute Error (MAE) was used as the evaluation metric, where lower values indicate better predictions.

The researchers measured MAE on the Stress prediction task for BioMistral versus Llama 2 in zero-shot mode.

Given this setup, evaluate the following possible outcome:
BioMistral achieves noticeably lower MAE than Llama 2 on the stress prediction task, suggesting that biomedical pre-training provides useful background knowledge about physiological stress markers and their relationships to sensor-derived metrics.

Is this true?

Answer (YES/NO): NO